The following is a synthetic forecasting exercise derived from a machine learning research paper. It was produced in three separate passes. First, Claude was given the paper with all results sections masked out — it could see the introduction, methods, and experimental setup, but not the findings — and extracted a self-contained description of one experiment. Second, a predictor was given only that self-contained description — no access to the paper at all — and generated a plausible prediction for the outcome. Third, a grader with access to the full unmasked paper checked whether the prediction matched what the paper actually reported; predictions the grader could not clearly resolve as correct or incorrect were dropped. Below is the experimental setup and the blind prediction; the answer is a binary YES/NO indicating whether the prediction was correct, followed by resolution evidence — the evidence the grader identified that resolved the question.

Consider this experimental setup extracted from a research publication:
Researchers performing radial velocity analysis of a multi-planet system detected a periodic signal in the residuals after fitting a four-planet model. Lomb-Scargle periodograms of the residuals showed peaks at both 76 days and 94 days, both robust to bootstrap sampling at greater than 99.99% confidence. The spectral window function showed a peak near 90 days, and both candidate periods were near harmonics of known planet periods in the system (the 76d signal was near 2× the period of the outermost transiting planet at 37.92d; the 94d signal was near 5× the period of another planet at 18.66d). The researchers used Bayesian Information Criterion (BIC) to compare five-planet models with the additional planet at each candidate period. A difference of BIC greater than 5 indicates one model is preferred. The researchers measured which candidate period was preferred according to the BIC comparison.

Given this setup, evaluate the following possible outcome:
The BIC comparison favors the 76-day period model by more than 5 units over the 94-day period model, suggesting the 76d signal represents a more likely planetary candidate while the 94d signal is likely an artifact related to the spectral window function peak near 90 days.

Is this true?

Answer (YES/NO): NO